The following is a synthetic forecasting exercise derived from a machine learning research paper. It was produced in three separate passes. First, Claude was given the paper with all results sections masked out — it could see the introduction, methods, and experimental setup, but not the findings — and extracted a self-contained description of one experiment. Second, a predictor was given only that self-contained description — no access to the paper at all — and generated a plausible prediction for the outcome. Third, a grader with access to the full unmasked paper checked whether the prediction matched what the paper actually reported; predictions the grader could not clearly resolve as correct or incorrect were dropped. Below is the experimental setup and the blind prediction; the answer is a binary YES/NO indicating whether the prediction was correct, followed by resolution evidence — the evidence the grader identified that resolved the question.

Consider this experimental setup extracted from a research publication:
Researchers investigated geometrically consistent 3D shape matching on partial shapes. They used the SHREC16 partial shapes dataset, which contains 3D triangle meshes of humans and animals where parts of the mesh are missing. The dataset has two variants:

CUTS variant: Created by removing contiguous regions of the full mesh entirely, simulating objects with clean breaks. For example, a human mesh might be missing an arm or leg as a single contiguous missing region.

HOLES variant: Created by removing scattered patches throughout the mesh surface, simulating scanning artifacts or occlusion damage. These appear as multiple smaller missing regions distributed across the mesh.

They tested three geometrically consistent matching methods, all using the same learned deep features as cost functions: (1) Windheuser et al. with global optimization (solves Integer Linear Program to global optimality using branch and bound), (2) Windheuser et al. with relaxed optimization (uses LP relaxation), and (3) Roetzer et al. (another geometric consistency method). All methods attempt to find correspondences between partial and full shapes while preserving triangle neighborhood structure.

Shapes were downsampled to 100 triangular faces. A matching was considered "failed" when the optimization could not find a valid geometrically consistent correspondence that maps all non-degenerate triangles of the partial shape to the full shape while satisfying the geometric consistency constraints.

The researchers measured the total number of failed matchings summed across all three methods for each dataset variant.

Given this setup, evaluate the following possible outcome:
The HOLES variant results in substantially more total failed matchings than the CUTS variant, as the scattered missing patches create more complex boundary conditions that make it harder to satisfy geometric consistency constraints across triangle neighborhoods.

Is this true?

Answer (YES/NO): YES